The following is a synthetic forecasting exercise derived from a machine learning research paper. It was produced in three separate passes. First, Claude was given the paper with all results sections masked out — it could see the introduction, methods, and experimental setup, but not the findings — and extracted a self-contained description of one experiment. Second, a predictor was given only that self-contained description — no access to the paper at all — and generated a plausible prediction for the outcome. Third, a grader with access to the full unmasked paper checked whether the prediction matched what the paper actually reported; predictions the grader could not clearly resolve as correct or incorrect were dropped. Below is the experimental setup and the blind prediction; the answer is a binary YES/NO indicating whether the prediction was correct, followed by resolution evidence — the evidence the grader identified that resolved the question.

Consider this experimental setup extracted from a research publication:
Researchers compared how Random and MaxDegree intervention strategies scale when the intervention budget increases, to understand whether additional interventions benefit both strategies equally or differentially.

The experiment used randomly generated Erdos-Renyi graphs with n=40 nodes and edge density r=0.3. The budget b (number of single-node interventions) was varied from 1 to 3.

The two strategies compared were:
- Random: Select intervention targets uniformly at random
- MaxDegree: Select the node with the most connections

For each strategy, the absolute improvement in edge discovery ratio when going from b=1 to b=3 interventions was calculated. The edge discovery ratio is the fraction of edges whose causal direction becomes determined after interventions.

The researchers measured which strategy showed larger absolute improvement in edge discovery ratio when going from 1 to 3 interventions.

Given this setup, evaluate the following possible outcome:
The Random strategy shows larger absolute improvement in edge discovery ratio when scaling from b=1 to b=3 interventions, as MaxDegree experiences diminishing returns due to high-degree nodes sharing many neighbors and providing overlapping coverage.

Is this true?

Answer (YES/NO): YES